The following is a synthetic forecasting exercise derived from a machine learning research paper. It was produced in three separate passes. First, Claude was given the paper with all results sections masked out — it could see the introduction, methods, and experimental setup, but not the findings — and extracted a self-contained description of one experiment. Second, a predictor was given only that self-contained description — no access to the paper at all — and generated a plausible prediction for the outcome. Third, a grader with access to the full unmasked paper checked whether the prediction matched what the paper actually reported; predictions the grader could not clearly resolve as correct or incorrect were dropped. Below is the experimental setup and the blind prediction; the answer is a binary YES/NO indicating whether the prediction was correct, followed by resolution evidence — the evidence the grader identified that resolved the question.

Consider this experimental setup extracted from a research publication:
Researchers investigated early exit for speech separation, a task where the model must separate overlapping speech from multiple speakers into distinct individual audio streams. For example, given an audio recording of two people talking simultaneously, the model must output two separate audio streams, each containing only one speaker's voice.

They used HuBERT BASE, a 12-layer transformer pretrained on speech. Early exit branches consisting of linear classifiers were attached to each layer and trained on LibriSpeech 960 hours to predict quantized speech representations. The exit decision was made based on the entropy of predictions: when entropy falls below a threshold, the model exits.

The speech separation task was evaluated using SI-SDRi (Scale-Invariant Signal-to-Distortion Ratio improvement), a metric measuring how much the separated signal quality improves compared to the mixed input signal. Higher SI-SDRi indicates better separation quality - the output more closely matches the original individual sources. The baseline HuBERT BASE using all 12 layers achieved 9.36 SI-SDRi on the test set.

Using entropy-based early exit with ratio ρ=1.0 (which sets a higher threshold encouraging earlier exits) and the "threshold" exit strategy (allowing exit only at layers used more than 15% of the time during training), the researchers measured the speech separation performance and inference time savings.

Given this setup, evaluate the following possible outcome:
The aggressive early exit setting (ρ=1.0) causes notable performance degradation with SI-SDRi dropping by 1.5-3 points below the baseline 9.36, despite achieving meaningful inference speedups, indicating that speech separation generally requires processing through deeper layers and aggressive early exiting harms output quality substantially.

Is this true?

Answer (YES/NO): NO